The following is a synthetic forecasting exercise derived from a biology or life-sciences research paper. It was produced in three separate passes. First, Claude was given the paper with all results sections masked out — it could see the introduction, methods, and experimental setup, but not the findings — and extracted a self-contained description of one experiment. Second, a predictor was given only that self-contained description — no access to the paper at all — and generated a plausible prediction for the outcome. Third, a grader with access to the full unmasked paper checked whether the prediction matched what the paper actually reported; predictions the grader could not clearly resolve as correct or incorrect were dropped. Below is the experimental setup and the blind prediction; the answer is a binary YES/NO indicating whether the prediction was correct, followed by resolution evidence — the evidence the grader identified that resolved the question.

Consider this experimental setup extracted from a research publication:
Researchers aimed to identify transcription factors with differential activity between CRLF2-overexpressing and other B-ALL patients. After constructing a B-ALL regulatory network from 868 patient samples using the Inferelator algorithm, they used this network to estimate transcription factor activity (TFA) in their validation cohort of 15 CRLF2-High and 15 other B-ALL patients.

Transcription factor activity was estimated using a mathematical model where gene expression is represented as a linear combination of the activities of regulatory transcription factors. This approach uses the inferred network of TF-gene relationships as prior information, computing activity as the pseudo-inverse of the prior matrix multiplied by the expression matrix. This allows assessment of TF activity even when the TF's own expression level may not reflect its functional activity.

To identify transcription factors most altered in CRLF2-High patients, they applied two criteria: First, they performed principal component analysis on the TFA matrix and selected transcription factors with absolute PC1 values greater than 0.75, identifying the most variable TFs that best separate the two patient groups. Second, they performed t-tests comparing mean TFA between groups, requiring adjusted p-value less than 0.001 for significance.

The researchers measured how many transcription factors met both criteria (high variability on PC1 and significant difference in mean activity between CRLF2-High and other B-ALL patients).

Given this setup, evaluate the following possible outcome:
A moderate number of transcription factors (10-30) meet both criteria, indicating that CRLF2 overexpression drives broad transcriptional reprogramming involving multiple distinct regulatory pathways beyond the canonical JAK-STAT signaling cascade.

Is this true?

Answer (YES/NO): NO